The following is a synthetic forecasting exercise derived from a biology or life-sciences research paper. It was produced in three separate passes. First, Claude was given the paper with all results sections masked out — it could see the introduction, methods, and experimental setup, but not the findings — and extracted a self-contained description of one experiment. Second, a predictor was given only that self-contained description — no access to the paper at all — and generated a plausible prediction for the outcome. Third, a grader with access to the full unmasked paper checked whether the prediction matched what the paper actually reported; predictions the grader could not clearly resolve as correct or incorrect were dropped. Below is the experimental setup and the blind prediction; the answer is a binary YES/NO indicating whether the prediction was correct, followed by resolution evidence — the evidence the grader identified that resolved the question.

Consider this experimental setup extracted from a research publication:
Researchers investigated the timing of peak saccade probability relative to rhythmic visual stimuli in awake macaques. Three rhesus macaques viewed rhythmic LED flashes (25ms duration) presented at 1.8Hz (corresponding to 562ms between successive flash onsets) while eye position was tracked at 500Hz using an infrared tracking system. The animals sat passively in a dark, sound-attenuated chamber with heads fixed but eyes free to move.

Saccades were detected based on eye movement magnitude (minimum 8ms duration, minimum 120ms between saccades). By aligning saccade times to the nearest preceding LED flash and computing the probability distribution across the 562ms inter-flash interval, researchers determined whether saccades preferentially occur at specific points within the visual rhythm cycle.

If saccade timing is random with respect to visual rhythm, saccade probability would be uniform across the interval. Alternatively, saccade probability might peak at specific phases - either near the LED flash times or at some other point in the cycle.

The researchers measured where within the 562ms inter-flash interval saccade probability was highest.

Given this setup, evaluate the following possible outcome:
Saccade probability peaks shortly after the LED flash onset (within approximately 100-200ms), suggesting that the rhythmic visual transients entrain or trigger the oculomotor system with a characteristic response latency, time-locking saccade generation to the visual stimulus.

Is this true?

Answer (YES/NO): NO